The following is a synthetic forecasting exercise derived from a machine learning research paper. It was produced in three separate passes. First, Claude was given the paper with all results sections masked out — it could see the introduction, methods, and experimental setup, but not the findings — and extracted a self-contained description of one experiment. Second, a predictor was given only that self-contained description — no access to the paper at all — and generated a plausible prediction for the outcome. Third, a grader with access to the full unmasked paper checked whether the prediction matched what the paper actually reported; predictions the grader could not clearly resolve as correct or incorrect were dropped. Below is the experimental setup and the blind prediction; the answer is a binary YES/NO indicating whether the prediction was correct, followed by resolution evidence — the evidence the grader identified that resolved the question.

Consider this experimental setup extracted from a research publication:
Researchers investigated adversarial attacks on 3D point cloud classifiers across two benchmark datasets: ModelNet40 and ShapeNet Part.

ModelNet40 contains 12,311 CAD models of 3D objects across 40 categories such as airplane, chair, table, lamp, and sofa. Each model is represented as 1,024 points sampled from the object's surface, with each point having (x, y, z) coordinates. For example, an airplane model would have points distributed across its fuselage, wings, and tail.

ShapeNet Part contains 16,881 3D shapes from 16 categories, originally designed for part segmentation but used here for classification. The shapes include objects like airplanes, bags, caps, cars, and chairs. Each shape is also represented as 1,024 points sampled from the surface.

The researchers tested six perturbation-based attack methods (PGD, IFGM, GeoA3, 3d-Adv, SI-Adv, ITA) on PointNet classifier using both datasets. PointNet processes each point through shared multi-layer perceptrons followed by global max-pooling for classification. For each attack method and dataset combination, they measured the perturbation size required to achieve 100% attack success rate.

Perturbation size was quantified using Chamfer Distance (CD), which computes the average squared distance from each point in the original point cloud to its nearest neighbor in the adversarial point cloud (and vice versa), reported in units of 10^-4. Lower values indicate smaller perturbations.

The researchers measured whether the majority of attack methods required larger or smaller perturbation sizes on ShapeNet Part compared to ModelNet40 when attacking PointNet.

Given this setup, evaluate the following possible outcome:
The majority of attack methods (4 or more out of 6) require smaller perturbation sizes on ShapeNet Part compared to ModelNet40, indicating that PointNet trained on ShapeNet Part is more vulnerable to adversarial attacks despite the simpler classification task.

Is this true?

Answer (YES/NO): NO